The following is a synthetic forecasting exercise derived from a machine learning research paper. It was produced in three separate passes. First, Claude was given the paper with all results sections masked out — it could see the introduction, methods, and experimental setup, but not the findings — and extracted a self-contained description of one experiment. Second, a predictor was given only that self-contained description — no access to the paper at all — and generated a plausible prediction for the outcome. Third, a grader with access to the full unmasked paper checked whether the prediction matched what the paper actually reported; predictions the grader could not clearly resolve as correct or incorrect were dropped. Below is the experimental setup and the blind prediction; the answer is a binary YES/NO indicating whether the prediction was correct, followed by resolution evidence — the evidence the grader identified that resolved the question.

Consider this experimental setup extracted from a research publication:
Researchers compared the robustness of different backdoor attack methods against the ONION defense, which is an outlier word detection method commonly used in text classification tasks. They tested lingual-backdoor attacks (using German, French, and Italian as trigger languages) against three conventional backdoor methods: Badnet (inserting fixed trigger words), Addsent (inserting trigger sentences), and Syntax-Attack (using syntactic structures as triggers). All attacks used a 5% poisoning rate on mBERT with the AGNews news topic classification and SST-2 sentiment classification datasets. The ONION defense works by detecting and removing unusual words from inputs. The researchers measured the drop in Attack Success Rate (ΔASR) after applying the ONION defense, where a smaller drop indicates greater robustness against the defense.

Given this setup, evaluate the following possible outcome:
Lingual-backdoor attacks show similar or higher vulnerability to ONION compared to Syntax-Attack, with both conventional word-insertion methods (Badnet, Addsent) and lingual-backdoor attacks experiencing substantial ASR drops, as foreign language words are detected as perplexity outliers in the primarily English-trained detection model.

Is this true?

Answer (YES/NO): NO